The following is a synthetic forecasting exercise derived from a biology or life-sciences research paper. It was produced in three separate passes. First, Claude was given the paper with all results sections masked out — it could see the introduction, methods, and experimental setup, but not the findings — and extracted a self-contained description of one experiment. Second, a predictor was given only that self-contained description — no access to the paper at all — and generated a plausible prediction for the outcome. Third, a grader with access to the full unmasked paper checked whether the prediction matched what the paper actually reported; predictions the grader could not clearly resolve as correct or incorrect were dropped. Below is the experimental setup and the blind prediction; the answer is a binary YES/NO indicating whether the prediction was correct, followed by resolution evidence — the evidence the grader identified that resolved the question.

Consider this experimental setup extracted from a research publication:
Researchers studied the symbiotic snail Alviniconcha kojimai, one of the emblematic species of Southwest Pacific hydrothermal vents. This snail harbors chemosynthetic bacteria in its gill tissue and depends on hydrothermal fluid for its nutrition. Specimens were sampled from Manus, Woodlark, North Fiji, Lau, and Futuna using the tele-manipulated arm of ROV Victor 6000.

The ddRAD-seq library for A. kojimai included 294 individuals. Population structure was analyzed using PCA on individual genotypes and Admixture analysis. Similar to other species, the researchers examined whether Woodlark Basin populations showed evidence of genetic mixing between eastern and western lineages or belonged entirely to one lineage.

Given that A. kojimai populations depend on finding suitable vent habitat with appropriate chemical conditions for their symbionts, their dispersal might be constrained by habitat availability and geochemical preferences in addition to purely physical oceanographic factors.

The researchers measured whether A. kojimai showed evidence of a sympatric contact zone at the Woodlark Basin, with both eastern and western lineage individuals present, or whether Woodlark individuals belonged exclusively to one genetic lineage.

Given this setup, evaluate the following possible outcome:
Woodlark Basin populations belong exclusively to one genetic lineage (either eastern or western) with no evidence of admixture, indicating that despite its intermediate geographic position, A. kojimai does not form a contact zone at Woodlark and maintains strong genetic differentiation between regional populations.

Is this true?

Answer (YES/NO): YES